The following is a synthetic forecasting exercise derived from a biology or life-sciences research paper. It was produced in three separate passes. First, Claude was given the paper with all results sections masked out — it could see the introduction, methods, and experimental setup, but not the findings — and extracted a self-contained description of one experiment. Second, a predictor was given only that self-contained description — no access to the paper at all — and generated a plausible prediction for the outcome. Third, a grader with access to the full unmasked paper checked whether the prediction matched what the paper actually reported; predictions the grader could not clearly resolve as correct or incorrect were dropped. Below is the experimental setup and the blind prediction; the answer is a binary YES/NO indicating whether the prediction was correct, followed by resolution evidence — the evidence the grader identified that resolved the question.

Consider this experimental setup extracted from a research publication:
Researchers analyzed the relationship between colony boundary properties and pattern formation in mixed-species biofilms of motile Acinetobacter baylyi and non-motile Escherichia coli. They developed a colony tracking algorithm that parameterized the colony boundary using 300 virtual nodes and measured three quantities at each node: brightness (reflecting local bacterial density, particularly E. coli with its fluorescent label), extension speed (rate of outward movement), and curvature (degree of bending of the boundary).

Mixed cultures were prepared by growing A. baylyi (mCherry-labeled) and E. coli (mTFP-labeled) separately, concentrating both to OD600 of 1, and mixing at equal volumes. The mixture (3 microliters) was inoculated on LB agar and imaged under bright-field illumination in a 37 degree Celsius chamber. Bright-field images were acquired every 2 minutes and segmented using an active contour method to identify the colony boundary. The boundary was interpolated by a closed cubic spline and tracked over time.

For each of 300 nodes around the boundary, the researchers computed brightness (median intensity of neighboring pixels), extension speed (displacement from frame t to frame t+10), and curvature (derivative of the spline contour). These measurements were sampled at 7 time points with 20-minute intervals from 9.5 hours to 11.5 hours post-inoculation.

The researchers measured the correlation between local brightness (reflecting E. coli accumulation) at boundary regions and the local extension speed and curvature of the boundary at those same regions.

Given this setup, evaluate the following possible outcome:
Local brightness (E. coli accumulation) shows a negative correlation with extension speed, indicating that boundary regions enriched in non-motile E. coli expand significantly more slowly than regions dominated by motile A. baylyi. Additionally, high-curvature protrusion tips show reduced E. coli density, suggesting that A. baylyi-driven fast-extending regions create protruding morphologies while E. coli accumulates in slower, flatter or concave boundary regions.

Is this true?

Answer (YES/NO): YES